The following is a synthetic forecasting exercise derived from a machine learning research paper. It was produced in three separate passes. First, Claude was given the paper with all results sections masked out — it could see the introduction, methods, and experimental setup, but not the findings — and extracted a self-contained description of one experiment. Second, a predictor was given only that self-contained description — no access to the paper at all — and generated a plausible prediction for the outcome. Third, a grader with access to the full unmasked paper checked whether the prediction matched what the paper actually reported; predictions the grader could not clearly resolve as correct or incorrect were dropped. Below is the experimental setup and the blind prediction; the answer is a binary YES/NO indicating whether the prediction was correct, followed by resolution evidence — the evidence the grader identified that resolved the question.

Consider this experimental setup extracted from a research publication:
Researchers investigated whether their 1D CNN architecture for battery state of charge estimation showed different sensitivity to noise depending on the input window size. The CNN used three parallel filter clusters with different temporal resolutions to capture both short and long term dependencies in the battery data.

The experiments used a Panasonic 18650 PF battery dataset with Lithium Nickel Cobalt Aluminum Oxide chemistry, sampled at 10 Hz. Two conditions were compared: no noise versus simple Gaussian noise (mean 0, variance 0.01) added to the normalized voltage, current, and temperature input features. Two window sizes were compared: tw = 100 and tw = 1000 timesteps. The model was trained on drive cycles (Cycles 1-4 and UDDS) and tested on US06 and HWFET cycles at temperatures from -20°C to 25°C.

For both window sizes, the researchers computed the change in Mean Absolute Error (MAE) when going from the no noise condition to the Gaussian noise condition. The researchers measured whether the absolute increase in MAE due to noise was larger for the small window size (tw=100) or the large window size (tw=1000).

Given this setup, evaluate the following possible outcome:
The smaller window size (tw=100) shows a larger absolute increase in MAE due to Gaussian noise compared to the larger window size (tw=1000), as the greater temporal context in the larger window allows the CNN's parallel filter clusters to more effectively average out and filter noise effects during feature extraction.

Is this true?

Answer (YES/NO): NO